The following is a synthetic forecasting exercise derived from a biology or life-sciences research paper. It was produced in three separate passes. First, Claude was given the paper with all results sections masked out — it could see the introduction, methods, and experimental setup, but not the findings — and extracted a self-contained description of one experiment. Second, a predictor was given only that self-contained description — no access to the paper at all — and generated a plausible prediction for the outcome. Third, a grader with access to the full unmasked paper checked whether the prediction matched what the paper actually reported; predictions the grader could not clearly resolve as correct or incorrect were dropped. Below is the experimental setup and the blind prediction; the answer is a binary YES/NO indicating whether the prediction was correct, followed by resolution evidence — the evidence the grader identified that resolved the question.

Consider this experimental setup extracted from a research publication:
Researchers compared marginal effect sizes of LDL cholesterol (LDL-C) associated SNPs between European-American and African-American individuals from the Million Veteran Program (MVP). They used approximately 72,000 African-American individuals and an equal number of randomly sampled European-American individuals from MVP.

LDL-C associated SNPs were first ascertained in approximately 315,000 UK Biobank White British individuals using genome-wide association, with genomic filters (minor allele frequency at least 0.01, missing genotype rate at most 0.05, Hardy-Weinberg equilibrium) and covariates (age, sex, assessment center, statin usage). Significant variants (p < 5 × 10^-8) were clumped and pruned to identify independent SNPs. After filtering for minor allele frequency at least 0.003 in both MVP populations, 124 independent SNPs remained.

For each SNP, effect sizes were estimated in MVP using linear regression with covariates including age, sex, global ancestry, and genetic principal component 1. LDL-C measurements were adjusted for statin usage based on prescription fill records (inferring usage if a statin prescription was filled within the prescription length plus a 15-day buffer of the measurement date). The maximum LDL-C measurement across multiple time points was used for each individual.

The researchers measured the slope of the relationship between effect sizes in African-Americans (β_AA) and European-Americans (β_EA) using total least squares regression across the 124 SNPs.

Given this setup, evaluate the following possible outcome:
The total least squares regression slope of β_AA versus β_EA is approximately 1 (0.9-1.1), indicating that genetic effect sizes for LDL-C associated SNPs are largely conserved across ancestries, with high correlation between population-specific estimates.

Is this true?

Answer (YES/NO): NO